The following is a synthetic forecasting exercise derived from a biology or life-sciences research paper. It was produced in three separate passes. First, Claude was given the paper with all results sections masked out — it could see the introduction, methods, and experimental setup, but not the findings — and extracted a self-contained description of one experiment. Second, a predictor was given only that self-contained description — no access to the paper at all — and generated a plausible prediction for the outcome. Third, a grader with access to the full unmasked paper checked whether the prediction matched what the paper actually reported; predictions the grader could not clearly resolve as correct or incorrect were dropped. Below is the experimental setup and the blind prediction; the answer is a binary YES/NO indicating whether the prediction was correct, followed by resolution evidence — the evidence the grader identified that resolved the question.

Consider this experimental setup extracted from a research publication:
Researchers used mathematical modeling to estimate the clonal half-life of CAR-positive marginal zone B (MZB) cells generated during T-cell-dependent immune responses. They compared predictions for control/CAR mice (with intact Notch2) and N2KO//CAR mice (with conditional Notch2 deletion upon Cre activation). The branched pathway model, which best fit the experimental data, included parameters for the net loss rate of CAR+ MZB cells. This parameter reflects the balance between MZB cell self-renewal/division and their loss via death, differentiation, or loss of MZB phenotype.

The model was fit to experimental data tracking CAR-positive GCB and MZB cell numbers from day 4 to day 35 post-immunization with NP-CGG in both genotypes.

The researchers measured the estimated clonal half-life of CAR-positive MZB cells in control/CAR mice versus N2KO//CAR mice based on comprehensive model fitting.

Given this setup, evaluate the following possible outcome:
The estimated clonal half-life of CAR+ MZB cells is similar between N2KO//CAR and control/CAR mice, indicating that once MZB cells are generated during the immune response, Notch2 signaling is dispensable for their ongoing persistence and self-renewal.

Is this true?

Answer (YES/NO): NO